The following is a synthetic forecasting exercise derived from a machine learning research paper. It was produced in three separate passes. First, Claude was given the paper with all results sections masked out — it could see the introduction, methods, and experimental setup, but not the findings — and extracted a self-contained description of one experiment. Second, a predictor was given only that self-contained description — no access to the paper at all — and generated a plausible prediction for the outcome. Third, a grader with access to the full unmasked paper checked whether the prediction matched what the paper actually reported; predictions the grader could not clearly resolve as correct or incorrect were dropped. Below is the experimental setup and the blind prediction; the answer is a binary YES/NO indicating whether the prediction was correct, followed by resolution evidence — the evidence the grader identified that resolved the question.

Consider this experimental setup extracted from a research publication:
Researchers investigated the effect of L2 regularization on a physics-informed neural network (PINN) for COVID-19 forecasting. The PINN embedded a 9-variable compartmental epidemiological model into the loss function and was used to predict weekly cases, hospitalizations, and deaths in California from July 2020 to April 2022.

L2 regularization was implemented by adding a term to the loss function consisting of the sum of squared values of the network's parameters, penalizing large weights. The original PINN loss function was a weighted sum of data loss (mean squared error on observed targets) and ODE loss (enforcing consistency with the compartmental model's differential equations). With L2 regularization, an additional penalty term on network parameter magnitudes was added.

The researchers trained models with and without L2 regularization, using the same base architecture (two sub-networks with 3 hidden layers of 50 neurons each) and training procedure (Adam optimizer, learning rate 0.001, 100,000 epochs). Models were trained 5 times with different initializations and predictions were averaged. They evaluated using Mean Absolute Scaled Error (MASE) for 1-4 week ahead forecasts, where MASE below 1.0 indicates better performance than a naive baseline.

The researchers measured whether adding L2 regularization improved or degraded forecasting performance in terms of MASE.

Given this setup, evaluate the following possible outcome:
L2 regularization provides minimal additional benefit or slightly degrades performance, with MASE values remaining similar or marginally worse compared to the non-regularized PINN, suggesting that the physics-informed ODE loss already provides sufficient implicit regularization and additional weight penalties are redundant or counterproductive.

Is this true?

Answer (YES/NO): NO